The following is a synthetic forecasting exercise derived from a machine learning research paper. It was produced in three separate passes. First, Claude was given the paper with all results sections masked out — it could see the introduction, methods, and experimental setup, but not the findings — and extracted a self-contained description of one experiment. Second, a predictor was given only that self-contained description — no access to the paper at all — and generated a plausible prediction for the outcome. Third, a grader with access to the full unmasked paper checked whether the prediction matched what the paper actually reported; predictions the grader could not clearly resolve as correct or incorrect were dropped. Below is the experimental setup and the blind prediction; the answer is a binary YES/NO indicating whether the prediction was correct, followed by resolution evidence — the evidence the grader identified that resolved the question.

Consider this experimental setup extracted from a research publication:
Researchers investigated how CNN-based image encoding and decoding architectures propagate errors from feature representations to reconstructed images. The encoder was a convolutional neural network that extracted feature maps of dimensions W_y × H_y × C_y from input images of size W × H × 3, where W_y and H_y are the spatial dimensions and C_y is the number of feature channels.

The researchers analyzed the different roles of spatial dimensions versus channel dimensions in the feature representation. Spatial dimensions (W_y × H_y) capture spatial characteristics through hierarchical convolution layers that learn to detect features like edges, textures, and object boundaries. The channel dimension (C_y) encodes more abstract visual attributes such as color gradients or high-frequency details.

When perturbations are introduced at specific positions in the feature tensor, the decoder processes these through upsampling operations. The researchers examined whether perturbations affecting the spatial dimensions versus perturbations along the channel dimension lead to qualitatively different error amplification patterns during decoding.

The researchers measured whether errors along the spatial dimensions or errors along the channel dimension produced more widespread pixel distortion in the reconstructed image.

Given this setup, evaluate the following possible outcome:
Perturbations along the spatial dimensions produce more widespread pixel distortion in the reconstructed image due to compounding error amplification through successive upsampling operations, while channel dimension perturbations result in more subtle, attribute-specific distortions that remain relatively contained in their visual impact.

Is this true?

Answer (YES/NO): YES